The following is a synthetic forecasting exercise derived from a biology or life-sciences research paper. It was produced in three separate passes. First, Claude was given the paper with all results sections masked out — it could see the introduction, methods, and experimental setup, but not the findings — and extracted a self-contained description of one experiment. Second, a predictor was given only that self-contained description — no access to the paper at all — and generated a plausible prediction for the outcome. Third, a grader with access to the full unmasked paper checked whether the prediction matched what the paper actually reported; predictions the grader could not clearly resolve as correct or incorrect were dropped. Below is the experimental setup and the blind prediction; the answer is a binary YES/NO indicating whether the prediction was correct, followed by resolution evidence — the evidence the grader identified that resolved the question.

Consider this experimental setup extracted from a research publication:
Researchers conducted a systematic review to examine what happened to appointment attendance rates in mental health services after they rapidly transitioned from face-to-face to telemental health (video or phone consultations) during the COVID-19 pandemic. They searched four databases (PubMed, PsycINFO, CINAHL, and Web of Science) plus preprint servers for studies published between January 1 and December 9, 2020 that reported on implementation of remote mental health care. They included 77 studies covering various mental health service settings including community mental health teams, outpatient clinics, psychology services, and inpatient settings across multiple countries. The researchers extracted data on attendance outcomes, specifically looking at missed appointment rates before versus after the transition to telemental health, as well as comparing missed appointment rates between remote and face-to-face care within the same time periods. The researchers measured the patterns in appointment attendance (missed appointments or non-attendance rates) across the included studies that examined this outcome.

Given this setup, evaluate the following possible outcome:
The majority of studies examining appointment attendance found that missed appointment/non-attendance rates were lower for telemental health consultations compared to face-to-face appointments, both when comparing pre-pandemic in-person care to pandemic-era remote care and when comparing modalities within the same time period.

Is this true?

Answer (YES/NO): NO